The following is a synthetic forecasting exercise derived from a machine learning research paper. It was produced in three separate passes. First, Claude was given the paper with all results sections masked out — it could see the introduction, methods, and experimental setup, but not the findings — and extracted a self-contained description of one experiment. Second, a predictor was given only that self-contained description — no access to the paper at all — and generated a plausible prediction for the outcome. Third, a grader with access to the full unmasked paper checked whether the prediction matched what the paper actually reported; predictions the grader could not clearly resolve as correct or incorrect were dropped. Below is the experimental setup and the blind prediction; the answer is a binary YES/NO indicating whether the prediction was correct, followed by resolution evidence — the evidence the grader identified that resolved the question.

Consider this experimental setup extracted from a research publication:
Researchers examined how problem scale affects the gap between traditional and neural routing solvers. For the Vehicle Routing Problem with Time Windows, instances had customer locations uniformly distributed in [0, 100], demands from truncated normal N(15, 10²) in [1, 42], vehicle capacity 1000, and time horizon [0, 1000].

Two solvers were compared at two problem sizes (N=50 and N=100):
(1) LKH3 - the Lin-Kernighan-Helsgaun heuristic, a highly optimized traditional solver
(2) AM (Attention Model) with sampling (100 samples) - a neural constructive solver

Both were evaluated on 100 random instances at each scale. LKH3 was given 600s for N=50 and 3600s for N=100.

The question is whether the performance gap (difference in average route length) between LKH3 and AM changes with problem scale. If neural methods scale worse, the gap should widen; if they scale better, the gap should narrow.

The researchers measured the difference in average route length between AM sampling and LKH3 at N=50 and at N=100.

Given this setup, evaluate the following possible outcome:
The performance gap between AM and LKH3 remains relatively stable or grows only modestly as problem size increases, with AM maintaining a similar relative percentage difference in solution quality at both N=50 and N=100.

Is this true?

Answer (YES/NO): NO